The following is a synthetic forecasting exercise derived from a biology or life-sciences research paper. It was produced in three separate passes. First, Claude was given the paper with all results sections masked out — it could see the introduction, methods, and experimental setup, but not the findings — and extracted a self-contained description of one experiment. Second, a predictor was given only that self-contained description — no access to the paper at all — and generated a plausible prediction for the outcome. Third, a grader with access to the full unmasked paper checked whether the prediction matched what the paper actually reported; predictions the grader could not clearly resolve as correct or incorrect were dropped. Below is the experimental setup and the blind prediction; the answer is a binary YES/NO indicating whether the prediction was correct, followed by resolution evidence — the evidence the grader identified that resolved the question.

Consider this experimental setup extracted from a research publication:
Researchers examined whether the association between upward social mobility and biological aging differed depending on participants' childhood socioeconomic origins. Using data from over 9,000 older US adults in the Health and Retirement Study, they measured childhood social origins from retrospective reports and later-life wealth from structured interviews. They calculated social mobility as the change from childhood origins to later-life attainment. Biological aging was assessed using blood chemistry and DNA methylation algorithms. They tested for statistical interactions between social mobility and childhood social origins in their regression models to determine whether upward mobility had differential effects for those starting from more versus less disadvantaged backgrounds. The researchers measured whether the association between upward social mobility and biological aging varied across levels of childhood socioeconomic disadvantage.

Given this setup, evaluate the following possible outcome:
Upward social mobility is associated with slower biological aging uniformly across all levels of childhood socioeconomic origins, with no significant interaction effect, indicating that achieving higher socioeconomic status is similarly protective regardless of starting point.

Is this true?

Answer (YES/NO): YES